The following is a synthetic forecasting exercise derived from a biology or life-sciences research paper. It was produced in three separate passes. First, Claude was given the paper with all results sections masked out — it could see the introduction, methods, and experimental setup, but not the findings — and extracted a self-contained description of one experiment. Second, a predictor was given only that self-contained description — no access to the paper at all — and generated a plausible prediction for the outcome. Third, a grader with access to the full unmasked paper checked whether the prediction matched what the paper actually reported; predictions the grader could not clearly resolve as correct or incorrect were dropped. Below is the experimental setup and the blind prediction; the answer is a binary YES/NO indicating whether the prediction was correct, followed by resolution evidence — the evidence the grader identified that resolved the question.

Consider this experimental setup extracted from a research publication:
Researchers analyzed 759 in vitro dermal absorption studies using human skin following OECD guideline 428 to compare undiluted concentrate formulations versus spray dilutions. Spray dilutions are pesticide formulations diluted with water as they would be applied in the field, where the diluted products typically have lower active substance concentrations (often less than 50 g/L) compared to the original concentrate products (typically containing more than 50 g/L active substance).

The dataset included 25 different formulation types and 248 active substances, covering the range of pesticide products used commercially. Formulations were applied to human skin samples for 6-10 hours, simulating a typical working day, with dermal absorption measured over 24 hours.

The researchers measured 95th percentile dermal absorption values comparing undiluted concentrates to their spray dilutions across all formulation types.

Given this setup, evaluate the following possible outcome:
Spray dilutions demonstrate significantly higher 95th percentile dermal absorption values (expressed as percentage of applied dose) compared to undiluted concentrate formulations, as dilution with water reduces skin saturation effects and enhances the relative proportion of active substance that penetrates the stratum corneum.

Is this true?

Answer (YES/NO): YES